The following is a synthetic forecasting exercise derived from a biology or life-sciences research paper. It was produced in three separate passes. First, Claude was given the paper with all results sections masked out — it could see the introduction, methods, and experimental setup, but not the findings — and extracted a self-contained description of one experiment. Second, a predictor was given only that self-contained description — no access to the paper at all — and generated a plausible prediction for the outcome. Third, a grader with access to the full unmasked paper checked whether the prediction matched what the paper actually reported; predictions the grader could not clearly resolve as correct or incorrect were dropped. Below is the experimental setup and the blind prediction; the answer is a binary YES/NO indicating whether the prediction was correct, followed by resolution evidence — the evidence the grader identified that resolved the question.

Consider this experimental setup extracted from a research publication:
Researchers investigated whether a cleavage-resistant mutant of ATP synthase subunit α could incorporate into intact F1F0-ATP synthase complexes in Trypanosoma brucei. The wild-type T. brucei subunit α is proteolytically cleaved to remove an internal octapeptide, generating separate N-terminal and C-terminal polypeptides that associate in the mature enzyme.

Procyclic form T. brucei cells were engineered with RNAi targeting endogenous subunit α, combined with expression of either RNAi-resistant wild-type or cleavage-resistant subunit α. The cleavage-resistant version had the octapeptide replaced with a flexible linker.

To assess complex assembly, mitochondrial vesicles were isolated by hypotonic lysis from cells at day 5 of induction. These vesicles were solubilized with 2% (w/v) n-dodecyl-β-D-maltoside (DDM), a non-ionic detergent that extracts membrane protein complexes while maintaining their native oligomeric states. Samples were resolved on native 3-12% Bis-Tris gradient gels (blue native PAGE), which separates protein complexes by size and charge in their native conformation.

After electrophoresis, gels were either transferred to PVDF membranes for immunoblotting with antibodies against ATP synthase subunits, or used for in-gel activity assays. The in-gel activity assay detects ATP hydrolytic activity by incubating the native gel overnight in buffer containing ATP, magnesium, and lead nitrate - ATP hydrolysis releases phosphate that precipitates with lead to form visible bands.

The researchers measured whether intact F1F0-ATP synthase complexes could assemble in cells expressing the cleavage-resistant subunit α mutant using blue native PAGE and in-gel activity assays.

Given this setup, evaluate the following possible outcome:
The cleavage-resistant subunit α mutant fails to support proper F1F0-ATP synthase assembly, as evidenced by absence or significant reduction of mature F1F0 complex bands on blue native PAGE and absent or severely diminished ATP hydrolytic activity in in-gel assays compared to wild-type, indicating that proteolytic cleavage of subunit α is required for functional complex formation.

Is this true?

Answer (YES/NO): NO